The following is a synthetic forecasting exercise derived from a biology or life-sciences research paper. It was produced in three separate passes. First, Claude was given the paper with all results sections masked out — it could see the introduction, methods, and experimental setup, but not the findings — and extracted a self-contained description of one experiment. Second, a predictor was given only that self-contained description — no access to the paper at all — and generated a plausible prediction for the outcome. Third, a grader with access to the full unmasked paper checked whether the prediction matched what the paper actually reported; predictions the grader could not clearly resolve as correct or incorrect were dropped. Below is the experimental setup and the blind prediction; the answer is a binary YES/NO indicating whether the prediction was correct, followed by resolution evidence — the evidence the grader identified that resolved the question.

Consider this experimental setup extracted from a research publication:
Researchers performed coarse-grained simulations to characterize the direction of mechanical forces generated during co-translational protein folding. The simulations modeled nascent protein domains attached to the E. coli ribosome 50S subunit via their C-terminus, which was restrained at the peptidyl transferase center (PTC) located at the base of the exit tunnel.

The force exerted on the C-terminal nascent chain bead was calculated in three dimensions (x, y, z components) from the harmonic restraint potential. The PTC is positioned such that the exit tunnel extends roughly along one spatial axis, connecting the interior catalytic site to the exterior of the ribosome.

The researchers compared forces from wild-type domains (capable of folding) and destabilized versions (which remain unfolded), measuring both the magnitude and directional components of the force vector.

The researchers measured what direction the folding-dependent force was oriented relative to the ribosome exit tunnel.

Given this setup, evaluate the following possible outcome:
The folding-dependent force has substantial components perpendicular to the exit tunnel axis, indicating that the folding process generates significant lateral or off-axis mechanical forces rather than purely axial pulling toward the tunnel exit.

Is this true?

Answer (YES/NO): NO